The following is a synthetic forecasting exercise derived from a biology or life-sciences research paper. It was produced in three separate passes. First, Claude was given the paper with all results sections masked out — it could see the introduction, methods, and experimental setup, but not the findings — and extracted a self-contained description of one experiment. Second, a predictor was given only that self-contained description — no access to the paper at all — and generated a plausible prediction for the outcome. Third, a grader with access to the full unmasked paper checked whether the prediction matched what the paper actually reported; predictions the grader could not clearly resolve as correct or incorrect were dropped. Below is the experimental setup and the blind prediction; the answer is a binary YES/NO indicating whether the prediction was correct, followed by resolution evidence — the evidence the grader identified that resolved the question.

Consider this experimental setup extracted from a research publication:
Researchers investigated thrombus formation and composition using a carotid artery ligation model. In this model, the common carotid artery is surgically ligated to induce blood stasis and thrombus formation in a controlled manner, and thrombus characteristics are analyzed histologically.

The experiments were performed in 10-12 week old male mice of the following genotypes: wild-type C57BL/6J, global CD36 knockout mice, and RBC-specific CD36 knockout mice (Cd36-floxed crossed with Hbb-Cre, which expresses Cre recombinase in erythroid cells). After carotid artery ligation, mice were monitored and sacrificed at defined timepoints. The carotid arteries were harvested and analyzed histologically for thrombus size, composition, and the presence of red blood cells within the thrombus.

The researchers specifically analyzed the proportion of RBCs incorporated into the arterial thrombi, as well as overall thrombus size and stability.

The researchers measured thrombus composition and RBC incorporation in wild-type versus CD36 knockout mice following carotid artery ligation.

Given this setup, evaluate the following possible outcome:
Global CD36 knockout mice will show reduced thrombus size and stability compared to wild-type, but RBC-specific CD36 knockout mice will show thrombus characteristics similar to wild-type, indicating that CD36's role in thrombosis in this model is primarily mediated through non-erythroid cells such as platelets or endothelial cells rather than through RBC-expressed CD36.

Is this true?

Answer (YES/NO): NO